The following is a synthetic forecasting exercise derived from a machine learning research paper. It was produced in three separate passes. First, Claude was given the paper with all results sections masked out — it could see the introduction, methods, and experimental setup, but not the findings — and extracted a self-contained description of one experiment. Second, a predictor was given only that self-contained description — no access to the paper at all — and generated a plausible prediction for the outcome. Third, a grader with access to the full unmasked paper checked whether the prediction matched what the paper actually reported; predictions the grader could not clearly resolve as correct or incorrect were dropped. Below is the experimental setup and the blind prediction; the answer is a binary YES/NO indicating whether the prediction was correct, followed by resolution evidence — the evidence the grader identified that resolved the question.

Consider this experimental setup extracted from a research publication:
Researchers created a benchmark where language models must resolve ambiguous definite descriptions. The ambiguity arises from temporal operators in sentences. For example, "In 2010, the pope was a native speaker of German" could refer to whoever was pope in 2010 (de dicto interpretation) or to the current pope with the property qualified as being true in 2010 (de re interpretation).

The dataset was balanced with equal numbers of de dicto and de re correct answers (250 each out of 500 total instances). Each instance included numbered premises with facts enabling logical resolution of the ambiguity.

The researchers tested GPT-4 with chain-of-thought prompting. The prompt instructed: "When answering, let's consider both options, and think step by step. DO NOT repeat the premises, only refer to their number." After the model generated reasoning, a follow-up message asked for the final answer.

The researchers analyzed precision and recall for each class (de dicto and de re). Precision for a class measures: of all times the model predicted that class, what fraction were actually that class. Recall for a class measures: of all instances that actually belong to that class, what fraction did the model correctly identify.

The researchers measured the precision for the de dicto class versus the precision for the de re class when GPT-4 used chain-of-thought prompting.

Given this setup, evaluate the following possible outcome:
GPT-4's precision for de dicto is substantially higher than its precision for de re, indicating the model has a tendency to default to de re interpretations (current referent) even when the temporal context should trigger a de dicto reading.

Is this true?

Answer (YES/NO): NO